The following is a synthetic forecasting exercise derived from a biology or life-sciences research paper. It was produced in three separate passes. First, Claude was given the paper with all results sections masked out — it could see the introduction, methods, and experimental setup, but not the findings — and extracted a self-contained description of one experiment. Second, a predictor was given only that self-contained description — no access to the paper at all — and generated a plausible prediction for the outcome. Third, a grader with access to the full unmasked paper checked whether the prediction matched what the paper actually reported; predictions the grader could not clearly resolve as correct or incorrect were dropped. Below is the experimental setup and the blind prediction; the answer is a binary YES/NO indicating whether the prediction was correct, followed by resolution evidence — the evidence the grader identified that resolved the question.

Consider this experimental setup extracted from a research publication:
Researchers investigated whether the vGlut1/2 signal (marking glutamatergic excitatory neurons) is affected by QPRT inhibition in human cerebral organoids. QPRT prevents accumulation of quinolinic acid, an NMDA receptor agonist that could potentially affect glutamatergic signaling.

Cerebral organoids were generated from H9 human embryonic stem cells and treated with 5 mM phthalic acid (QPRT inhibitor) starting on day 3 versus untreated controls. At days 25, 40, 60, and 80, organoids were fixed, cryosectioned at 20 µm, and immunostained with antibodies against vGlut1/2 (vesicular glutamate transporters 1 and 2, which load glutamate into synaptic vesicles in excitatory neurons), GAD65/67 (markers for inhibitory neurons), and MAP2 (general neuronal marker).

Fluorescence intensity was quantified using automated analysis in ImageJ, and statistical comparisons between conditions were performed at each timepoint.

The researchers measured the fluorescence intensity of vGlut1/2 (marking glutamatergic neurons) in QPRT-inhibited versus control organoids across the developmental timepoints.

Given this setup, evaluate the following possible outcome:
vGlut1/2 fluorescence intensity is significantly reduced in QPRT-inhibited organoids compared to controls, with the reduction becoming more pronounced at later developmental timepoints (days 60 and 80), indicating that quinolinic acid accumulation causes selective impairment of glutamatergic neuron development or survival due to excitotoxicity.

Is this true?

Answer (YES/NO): NO